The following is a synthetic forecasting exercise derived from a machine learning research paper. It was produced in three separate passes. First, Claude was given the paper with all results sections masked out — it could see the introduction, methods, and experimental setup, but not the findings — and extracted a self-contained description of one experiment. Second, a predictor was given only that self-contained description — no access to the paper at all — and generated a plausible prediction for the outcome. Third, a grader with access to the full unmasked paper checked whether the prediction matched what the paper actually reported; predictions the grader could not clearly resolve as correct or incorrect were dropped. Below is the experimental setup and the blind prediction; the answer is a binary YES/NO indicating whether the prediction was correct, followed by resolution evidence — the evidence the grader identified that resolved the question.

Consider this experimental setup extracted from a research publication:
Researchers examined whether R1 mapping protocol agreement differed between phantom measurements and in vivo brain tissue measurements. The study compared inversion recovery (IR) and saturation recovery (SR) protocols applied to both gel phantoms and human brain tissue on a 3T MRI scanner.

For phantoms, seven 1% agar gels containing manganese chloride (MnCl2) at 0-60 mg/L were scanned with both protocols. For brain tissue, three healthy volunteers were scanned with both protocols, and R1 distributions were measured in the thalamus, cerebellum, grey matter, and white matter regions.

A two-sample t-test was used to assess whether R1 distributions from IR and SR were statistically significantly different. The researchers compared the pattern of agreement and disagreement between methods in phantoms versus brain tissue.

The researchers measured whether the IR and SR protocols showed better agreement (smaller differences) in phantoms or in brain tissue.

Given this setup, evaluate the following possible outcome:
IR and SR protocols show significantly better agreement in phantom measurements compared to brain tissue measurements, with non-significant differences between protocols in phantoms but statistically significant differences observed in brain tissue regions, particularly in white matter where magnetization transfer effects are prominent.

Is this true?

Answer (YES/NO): NO